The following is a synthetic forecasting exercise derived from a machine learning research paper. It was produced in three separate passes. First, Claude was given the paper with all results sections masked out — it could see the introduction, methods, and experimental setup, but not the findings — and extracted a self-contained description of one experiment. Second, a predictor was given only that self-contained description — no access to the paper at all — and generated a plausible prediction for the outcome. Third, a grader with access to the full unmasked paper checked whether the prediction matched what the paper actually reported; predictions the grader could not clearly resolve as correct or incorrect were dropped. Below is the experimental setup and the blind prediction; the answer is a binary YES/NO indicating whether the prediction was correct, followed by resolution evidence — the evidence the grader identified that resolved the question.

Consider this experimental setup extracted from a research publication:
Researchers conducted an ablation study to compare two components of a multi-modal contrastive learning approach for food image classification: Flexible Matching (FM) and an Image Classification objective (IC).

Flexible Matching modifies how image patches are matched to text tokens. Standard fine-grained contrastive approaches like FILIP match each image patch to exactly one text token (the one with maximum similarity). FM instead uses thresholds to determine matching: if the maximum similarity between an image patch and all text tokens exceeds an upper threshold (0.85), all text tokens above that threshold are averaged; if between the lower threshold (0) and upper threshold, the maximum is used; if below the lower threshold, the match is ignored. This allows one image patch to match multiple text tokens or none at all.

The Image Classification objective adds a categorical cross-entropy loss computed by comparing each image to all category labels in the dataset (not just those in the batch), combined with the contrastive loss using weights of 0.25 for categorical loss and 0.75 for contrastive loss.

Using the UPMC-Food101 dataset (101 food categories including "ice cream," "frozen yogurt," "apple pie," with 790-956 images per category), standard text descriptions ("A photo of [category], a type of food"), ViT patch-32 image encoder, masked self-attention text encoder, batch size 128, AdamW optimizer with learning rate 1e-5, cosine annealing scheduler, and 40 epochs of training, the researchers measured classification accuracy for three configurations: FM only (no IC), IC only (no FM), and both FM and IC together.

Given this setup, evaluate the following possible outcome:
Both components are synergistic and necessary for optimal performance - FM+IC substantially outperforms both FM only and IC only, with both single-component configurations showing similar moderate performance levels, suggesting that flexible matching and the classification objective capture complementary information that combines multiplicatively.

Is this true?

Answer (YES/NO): NO